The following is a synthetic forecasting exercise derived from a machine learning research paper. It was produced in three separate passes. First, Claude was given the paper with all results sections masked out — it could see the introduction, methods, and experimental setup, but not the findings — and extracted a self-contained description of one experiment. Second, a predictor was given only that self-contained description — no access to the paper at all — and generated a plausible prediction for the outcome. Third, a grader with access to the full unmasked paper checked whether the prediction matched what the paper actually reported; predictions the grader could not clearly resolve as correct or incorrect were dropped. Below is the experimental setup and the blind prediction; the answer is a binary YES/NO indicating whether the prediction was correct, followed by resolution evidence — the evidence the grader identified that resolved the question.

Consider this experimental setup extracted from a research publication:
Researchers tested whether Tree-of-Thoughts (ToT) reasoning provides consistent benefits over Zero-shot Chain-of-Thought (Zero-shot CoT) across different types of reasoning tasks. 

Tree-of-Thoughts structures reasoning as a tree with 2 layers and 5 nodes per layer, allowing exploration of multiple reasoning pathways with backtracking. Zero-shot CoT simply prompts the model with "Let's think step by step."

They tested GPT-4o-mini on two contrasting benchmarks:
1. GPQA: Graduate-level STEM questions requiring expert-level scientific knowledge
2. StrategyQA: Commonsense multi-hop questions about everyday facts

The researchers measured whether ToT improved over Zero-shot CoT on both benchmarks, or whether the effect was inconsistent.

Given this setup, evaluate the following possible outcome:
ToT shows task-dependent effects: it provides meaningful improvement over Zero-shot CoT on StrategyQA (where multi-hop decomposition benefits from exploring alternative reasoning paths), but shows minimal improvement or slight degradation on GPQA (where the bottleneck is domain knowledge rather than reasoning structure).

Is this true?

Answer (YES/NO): NO